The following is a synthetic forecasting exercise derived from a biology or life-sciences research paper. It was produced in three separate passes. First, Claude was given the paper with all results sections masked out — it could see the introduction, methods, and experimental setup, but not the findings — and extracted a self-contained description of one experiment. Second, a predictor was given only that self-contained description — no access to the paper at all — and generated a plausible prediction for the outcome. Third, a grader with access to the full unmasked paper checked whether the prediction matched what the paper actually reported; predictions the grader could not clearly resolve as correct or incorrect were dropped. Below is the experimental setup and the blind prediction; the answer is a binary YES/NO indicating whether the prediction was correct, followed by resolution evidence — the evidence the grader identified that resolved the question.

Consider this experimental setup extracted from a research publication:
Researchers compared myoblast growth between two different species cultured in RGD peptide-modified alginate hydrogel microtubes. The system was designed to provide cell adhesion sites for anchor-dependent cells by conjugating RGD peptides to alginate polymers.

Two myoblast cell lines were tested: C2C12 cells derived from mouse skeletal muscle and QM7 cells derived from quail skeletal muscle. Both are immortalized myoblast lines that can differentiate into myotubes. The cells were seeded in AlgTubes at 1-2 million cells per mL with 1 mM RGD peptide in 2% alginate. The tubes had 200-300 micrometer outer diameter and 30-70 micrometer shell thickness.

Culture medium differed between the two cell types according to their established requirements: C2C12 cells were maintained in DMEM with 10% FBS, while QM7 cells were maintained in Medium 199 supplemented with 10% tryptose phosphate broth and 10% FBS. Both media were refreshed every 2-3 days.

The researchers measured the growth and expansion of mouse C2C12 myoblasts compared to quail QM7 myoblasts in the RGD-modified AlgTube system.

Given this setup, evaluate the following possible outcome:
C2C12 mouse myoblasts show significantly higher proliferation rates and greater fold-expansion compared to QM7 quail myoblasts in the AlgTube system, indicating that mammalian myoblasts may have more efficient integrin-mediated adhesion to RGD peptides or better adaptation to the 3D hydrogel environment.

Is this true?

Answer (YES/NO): NO